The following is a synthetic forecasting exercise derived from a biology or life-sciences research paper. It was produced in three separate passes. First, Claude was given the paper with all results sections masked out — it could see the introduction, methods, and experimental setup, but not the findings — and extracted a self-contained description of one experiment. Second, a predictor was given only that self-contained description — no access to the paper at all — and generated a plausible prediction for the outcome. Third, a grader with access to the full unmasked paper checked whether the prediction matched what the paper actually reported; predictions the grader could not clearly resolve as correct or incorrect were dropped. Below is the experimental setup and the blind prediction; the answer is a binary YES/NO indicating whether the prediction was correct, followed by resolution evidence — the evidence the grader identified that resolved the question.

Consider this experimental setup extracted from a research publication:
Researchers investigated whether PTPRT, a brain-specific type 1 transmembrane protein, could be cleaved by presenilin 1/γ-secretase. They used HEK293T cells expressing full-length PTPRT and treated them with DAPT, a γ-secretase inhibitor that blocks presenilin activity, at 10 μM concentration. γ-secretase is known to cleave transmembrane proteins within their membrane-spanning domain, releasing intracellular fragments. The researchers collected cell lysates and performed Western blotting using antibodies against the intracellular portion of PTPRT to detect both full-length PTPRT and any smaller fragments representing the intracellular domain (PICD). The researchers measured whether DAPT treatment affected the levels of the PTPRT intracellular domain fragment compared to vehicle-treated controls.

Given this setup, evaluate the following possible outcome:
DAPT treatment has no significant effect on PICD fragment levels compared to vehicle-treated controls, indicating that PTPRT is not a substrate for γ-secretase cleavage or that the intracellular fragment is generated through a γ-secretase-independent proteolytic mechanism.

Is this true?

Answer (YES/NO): NO